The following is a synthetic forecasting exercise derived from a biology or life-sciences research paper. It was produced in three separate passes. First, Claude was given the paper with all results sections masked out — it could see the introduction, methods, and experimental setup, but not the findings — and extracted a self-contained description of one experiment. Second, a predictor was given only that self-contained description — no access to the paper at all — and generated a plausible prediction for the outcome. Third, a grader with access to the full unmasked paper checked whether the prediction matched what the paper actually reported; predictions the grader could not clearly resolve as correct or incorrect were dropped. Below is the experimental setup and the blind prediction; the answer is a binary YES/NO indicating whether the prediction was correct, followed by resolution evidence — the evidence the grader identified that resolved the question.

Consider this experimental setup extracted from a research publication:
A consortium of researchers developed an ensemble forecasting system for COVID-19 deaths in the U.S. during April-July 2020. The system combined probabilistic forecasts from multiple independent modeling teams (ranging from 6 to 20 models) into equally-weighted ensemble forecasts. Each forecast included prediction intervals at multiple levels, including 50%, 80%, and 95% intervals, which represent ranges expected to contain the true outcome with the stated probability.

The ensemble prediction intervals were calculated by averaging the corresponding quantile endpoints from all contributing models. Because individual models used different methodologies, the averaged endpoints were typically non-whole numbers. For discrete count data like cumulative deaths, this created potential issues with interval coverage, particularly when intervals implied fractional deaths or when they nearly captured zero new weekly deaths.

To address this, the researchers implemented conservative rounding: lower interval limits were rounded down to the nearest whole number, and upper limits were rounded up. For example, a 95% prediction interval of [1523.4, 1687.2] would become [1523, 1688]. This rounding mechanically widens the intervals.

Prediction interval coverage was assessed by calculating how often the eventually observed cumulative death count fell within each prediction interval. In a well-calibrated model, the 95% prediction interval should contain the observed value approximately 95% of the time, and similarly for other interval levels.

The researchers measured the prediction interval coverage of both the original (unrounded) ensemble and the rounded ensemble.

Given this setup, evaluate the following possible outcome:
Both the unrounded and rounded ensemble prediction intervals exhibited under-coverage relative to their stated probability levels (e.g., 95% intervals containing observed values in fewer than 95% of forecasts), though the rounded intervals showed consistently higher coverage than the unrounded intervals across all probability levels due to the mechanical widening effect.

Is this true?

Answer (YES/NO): NO